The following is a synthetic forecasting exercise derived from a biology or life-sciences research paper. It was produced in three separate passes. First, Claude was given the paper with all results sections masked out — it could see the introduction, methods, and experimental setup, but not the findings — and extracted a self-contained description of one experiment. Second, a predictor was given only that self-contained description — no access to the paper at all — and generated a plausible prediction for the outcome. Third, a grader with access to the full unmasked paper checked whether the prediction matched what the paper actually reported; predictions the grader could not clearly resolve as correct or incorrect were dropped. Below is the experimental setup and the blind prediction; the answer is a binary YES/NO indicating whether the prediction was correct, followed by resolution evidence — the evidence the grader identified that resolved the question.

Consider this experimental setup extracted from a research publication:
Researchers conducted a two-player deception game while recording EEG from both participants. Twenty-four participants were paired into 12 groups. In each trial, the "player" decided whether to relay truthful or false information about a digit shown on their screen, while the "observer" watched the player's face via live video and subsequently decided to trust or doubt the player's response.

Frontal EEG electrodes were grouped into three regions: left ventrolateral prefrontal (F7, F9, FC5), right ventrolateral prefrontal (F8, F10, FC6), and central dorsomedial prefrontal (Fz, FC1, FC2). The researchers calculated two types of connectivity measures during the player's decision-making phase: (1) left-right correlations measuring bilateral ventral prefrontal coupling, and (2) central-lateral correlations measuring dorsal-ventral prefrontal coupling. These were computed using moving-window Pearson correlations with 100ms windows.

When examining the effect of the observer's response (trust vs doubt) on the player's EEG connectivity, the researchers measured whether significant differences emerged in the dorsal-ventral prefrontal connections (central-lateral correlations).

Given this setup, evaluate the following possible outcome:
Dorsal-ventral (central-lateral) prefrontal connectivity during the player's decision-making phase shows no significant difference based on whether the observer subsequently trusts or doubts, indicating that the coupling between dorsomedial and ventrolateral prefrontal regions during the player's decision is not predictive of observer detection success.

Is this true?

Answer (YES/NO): NO